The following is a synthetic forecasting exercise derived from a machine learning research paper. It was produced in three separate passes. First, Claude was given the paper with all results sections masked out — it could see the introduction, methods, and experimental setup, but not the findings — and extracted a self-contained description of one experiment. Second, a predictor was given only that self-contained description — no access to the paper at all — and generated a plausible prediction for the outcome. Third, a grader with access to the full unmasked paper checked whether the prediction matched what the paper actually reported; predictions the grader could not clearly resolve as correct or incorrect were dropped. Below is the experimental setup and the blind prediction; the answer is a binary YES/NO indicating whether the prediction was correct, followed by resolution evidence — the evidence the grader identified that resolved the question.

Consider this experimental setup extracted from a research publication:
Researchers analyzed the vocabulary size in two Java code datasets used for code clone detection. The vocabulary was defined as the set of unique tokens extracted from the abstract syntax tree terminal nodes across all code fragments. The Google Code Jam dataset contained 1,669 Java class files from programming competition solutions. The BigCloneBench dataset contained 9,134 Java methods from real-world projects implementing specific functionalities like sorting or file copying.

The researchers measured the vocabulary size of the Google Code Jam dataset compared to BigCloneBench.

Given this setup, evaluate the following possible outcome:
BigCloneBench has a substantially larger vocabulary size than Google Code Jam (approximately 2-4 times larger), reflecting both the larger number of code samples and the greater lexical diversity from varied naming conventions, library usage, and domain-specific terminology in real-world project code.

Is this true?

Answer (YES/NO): NO